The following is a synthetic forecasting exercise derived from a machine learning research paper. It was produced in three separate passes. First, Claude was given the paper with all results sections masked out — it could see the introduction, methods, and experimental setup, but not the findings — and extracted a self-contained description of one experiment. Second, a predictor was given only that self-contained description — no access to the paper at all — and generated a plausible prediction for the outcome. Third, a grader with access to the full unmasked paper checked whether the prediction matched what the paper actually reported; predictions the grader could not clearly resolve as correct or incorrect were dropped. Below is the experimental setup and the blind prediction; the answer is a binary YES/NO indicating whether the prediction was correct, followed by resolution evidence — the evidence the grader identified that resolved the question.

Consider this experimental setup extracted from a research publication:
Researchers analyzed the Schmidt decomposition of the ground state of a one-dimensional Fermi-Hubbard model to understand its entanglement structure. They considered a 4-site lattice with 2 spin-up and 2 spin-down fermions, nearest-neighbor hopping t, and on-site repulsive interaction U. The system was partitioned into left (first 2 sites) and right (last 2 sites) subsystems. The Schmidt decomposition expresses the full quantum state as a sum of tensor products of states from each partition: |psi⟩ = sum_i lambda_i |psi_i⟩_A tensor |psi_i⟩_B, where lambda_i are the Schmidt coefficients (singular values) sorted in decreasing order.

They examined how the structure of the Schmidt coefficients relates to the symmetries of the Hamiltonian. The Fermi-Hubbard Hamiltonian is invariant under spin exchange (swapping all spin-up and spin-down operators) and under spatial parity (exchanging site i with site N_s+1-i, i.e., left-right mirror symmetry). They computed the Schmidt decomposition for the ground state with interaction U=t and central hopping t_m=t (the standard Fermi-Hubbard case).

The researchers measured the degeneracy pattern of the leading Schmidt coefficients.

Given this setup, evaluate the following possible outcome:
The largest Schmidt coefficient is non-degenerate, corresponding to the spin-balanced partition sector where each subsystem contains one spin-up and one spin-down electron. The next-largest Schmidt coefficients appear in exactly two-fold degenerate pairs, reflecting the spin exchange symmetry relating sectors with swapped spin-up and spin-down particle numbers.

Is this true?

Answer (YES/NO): NO